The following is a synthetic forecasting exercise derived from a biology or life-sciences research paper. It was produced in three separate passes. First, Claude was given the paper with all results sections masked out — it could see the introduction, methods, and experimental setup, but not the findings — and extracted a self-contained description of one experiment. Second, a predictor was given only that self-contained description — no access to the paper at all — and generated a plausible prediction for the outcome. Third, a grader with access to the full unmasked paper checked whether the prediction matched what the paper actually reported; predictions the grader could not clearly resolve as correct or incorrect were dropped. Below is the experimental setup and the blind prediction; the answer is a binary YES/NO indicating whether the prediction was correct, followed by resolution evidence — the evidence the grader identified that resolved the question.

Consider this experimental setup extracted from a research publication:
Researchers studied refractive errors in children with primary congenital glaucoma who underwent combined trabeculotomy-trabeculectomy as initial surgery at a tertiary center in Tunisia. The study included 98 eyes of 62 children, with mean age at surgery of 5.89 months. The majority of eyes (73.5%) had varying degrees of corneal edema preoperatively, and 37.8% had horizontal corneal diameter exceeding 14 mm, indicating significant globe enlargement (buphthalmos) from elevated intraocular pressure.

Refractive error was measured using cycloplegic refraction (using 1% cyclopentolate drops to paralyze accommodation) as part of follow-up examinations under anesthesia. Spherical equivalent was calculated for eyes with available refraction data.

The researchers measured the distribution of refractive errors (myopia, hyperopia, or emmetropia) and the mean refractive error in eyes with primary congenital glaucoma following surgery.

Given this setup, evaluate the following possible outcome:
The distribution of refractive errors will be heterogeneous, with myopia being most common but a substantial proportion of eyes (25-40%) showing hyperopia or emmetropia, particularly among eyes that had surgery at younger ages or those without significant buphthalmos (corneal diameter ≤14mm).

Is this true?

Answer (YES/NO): NO